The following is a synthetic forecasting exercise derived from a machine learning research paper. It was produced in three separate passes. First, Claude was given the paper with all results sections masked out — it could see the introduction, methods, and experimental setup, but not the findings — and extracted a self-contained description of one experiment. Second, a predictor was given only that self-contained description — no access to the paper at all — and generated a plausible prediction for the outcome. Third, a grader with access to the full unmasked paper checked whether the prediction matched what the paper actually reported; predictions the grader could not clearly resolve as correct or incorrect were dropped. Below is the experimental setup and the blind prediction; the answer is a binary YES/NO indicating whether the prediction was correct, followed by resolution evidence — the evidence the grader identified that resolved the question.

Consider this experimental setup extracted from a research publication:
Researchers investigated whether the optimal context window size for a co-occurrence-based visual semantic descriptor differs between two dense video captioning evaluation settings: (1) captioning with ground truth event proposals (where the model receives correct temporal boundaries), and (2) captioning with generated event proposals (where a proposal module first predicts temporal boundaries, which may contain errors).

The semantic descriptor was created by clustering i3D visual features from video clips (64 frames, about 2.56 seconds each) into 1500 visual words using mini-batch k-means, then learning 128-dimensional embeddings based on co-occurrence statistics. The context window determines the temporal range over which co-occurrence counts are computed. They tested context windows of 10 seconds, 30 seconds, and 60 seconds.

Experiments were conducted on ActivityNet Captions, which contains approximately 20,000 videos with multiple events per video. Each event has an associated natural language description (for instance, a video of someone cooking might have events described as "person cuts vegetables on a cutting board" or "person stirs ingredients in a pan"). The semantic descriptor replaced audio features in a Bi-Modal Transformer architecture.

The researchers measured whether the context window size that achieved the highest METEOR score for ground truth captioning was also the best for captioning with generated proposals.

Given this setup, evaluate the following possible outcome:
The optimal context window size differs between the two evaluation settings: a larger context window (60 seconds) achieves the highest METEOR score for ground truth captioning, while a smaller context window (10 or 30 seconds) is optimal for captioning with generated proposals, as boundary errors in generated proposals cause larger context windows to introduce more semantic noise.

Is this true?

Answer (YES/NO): NO